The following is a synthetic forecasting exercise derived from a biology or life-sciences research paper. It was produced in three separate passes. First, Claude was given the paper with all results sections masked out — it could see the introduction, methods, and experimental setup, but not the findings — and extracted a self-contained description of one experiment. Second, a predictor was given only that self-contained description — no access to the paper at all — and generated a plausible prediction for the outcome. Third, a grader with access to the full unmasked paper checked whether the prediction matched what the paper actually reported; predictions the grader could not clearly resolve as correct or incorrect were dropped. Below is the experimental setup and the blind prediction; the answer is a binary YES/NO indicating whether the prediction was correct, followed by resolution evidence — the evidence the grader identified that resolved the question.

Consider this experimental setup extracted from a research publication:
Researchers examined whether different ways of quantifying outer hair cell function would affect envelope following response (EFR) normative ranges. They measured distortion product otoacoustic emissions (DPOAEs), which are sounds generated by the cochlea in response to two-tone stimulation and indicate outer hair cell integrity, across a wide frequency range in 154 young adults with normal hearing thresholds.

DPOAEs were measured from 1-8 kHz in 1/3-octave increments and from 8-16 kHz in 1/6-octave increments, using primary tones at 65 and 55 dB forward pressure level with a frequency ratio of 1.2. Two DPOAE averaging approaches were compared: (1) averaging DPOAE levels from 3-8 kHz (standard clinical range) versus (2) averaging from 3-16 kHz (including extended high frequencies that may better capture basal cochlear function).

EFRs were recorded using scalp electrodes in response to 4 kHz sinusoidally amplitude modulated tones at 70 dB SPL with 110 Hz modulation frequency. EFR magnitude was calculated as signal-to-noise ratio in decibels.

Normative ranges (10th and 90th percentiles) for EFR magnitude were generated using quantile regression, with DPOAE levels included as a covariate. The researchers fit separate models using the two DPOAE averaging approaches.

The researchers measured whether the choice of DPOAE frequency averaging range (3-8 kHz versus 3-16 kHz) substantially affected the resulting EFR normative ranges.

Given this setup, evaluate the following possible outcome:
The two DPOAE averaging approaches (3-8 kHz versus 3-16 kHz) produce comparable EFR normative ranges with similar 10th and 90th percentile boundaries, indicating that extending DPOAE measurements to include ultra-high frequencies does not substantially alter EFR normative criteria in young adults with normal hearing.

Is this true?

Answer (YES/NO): YES